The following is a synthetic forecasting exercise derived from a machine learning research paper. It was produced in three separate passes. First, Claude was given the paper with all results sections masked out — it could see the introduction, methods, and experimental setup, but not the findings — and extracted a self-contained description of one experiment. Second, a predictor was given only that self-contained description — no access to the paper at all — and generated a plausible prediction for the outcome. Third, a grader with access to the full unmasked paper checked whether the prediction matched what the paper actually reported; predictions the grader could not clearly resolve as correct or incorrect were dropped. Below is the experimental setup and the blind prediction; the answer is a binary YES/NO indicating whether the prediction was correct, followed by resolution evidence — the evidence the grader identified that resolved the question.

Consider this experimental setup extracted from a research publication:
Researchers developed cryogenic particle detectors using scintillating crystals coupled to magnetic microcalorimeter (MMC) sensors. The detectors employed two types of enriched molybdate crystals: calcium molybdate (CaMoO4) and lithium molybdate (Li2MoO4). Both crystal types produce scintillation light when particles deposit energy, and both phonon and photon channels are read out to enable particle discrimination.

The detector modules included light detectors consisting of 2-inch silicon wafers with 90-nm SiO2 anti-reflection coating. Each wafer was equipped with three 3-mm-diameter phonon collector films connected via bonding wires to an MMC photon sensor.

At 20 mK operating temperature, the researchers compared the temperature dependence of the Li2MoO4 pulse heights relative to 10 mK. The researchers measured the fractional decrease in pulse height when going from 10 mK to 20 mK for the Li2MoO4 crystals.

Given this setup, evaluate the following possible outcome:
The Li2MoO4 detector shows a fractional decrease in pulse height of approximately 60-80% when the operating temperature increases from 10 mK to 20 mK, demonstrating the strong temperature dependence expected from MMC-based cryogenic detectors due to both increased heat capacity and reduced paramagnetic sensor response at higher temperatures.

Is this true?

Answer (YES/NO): YES